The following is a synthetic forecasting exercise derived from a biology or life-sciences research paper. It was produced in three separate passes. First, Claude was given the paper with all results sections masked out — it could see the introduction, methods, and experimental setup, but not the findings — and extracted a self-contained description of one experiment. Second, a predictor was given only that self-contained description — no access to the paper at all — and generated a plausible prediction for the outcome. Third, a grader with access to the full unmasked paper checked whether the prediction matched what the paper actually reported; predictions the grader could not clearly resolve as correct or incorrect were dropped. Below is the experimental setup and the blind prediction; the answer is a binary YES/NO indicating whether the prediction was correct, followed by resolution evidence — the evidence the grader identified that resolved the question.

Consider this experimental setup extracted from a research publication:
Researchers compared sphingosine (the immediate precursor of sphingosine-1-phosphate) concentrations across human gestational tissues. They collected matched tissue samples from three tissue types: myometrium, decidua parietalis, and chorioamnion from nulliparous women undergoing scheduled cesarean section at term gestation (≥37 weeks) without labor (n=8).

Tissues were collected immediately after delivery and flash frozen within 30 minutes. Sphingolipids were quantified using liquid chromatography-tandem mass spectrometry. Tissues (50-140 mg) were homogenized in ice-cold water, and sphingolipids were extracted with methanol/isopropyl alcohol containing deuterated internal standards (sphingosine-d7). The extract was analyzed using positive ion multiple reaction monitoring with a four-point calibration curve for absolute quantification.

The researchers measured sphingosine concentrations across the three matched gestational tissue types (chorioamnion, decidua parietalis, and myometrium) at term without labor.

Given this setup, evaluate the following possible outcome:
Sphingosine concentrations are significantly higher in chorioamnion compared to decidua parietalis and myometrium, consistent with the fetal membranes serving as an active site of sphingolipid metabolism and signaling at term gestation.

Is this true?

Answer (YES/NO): NO